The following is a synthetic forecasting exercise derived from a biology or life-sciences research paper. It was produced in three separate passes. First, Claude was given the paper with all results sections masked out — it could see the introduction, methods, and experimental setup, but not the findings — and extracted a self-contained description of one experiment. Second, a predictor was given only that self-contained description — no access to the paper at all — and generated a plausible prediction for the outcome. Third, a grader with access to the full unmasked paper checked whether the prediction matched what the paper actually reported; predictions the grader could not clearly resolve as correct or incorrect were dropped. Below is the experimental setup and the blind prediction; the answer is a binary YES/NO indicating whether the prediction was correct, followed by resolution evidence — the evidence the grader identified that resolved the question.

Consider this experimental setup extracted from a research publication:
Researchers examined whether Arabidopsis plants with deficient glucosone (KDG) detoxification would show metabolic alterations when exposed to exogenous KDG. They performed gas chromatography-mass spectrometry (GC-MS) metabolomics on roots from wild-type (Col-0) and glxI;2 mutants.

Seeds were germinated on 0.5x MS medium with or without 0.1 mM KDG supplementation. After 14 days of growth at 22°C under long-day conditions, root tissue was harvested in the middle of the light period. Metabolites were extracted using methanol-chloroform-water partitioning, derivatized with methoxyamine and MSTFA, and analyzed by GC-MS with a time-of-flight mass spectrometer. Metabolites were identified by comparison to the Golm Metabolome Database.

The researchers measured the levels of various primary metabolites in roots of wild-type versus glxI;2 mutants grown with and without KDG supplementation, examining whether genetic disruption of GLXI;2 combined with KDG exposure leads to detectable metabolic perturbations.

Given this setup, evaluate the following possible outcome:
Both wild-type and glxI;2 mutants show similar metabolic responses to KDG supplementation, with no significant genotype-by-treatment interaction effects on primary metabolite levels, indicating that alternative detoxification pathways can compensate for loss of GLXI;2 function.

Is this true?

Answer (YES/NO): NO